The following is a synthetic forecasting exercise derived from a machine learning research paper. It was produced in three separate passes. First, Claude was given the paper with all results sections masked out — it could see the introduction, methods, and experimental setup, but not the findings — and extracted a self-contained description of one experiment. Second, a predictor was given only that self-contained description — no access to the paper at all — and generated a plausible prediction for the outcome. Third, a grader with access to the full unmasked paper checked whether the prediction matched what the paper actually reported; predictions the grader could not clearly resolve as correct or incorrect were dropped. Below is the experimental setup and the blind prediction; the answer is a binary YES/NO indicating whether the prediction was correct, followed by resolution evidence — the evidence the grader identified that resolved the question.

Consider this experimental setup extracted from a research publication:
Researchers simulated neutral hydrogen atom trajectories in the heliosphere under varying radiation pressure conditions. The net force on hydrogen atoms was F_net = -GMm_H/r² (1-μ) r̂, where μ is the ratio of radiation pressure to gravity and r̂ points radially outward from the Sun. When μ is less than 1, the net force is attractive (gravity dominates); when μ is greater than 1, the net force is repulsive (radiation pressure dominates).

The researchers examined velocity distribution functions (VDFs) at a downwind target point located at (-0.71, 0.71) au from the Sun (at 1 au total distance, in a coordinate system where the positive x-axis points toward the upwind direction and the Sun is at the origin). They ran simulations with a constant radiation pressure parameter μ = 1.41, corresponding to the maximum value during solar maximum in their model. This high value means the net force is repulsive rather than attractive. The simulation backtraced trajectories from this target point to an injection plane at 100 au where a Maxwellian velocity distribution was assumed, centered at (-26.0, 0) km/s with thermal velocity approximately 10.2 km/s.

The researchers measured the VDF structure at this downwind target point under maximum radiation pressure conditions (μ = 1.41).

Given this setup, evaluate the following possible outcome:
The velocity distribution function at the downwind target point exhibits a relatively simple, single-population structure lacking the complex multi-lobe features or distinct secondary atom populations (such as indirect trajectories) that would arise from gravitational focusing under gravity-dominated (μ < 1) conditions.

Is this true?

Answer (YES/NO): NO